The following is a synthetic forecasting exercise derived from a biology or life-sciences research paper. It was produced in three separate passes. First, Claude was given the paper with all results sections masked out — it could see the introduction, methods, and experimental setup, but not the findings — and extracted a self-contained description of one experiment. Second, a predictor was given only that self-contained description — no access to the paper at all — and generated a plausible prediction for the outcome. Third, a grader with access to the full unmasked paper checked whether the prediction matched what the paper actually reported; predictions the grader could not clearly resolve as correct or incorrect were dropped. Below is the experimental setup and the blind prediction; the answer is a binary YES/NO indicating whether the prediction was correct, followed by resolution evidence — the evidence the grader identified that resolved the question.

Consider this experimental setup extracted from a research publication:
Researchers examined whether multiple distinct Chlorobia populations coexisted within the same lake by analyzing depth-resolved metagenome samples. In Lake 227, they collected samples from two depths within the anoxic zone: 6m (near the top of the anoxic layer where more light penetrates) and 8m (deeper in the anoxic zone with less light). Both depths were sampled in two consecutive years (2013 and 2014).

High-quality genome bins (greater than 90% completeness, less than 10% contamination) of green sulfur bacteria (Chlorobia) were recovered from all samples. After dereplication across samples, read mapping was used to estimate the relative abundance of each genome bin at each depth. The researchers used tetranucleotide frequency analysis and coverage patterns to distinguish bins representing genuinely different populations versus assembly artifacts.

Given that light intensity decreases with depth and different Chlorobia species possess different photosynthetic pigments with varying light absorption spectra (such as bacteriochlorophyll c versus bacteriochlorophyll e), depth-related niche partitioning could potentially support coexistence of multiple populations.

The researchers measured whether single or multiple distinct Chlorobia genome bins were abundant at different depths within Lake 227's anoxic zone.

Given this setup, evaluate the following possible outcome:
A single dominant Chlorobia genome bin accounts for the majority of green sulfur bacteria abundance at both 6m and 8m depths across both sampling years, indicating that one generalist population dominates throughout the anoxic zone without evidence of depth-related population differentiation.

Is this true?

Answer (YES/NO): NO